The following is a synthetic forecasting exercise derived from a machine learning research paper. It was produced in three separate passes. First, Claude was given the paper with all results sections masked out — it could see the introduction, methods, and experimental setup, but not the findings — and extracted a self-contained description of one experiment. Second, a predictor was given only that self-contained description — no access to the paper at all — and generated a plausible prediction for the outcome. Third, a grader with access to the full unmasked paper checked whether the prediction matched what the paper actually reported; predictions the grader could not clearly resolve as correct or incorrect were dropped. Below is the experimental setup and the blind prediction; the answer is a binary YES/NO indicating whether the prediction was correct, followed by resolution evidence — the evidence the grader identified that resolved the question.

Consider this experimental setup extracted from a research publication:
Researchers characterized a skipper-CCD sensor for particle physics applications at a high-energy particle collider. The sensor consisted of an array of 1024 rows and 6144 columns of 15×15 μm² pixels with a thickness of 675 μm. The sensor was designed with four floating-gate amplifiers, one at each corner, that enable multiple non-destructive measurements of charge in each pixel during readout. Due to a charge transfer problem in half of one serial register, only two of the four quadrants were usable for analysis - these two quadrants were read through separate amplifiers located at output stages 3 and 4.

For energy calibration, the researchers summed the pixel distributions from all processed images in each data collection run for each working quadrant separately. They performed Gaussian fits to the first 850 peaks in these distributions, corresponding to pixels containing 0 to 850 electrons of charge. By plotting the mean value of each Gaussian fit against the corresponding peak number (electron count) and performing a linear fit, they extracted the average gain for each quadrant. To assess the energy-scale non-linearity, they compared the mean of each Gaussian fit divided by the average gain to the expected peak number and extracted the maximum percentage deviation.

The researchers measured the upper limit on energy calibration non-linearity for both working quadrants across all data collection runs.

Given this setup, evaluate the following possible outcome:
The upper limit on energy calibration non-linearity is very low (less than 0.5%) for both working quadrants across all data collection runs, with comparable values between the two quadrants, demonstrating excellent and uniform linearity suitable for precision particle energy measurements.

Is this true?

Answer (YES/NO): NO